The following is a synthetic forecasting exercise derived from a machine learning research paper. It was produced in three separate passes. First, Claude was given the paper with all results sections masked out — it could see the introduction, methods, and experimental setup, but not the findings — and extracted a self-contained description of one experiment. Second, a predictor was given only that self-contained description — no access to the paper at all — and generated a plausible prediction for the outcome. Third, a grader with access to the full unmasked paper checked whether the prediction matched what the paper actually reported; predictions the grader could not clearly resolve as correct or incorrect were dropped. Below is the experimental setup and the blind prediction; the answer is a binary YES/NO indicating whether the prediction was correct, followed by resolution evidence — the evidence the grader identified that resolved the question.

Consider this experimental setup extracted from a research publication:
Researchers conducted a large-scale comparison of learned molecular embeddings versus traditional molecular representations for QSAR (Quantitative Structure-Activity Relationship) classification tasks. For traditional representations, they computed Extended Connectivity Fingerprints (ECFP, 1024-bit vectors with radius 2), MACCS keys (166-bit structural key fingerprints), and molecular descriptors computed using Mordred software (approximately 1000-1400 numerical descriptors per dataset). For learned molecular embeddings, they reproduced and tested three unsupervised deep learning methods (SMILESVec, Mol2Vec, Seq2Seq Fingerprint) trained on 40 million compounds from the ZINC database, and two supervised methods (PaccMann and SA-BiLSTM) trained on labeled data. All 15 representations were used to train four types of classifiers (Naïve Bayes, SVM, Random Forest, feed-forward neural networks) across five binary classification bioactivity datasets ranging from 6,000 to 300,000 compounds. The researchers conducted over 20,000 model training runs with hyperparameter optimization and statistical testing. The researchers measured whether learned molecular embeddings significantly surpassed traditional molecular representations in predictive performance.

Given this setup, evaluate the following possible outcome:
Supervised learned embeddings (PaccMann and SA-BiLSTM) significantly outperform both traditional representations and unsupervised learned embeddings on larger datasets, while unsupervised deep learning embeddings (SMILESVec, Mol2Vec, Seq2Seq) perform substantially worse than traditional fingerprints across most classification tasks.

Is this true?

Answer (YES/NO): NO